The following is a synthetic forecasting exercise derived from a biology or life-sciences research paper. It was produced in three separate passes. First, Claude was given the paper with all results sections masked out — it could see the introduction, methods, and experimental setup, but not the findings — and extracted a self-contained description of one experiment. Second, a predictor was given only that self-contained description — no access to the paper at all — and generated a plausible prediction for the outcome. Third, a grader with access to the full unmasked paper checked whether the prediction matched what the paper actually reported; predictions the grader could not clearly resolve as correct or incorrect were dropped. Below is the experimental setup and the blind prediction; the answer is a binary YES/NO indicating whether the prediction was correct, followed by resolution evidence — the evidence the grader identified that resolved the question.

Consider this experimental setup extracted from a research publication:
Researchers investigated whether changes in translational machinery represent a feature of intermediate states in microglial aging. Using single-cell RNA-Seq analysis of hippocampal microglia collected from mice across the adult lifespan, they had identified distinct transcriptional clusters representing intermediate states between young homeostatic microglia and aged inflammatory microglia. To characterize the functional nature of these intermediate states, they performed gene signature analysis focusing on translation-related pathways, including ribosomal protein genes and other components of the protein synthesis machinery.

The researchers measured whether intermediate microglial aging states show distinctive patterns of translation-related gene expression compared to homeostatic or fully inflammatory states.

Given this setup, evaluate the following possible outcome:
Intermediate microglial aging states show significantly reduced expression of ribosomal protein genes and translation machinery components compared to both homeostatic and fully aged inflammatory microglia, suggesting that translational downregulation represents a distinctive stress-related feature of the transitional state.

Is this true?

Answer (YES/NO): NO